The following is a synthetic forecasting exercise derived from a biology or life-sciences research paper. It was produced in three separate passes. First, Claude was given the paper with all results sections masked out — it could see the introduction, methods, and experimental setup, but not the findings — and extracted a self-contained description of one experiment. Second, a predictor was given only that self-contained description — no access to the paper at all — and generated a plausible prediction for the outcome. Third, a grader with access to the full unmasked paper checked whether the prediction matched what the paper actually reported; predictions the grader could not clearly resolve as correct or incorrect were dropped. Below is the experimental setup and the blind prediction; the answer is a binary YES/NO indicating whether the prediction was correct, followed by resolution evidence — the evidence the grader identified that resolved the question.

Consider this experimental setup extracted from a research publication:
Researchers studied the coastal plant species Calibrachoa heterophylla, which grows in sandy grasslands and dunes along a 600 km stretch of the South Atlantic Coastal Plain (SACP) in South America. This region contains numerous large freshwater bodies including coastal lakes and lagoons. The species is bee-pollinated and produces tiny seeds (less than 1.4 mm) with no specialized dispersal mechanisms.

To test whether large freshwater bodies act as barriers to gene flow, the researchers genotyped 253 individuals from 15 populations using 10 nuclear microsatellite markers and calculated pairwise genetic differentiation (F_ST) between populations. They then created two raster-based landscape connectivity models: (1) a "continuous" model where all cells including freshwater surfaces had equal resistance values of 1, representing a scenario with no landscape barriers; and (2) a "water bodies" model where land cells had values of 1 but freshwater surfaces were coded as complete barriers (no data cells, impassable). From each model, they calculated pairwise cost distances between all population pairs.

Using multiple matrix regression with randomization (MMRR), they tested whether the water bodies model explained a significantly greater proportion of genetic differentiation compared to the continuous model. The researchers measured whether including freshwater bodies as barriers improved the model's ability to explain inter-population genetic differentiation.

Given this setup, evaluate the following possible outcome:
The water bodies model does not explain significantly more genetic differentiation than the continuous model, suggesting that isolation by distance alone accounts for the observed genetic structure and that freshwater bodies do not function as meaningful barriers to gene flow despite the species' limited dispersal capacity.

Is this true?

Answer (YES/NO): YES